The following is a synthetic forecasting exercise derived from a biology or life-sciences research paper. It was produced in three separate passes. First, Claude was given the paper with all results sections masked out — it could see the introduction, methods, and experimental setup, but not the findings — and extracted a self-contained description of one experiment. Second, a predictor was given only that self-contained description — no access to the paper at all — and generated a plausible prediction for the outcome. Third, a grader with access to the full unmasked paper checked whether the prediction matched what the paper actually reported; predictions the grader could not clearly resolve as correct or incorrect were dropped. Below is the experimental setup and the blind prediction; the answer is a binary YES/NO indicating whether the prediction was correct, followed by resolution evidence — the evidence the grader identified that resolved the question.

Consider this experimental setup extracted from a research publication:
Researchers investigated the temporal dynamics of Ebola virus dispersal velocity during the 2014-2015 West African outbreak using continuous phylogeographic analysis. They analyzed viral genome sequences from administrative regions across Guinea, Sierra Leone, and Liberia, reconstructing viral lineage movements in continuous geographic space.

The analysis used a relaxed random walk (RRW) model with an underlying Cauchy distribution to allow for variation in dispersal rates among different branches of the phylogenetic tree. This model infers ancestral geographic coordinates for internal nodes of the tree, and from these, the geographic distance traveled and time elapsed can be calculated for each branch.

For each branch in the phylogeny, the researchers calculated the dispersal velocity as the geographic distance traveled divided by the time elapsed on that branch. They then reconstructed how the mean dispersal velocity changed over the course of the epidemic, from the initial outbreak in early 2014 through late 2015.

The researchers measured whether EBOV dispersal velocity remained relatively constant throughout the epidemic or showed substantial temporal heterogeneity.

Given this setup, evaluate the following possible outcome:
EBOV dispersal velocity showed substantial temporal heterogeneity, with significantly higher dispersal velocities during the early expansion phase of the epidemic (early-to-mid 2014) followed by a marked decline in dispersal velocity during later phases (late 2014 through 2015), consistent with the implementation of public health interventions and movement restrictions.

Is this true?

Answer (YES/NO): NO